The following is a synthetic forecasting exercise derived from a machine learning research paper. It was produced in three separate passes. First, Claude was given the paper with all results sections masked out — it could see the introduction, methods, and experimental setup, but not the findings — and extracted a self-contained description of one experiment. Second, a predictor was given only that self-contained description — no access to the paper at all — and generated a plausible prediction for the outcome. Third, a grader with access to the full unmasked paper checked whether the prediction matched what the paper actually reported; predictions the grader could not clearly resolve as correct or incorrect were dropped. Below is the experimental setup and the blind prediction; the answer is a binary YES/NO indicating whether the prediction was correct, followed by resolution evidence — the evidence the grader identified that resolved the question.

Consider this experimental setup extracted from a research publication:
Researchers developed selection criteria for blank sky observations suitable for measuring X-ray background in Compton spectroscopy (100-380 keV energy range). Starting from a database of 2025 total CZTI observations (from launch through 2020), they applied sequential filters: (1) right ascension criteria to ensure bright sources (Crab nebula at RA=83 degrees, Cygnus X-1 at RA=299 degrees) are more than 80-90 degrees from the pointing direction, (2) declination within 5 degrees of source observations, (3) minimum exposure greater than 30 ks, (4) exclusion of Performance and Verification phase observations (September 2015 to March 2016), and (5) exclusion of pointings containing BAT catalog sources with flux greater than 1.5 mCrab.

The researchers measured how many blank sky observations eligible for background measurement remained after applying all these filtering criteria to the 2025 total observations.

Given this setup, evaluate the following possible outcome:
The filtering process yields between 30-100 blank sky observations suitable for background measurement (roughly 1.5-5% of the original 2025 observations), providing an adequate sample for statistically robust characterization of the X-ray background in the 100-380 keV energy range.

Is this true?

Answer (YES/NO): NO